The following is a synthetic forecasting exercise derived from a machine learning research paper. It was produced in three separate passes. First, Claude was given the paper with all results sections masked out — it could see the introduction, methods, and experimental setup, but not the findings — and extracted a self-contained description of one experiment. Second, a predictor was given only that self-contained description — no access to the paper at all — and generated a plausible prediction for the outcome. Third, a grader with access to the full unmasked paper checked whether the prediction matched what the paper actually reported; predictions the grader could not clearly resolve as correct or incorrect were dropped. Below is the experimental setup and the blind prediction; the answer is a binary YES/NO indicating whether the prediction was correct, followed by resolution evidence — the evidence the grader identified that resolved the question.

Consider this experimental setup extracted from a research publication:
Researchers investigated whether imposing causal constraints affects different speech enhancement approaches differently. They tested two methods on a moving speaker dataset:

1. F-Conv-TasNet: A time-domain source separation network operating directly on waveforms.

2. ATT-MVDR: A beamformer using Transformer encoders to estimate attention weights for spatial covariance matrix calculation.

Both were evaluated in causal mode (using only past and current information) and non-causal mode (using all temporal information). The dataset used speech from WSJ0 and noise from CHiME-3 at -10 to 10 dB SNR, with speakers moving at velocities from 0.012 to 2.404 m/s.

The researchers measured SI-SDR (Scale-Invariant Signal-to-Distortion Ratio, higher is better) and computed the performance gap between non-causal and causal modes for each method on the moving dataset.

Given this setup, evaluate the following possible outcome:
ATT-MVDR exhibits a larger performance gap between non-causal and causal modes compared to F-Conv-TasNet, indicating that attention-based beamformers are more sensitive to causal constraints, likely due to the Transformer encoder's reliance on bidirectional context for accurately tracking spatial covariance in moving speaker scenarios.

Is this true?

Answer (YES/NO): YES